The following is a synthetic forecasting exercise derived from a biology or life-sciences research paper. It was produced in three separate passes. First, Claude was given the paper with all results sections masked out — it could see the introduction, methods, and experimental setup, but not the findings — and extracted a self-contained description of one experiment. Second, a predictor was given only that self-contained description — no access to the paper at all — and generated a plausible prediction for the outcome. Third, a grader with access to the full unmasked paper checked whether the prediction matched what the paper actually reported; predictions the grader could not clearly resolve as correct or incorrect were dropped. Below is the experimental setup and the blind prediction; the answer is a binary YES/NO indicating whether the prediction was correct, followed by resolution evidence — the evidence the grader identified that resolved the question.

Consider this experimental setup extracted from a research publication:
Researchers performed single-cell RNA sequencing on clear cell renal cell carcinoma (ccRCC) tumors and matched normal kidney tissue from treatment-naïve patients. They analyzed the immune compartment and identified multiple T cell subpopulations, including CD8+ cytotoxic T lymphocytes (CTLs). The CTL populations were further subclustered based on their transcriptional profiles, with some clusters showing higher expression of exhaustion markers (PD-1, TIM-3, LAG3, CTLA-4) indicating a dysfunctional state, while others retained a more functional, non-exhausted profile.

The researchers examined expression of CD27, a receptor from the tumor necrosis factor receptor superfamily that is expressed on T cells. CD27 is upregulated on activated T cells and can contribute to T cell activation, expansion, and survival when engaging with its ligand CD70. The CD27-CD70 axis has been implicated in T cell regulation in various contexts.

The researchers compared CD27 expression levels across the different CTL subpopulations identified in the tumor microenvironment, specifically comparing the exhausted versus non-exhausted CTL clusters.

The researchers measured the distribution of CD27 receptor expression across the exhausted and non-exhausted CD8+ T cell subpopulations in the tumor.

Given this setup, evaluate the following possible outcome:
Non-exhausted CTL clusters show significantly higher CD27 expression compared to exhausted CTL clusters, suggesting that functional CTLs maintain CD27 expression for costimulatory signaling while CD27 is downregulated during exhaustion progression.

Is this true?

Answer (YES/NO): NO